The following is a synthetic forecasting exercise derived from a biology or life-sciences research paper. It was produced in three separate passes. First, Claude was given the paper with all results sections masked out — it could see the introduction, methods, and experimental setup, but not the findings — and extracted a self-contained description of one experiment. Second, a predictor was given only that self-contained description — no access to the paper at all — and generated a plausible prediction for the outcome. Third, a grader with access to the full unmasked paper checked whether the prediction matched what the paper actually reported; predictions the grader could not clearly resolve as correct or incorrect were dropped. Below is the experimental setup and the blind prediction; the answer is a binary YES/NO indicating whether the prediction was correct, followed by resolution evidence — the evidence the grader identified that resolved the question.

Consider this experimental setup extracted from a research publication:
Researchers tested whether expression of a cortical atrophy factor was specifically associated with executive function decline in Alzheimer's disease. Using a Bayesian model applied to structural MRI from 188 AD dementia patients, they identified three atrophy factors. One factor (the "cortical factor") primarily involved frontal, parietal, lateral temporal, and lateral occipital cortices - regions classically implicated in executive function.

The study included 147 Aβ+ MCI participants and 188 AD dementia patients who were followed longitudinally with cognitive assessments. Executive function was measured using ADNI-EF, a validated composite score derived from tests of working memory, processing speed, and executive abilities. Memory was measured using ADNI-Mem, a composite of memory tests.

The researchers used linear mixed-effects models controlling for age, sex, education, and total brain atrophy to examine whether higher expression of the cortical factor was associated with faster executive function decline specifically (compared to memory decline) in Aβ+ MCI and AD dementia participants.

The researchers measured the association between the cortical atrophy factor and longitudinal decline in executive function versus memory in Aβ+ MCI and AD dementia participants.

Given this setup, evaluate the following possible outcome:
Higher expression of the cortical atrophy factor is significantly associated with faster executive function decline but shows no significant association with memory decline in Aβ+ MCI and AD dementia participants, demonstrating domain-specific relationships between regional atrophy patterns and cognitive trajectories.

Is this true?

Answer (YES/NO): NO